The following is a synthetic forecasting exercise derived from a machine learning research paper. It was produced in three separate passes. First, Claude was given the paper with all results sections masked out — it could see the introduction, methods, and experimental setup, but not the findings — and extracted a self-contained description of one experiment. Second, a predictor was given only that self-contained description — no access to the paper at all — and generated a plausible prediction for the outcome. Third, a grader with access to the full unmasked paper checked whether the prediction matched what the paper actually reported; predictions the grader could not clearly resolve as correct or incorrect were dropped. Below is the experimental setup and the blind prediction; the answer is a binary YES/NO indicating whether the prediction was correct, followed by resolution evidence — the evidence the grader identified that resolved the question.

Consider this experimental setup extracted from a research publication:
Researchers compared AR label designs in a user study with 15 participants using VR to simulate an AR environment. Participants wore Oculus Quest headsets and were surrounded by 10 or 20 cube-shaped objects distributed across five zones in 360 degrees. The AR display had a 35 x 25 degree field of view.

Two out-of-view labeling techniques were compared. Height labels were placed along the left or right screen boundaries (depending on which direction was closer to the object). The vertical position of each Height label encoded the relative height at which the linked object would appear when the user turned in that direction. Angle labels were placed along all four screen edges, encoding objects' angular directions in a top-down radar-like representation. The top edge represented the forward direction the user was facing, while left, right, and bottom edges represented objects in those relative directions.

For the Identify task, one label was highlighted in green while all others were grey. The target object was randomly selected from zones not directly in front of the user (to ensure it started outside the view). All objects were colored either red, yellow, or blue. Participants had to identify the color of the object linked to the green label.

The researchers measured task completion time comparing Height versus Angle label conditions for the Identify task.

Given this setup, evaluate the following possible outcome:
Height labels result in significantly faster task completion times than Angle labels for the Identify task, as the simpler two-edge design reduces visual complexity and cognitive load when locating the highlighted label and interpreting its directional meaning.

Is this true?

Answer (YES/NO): NO